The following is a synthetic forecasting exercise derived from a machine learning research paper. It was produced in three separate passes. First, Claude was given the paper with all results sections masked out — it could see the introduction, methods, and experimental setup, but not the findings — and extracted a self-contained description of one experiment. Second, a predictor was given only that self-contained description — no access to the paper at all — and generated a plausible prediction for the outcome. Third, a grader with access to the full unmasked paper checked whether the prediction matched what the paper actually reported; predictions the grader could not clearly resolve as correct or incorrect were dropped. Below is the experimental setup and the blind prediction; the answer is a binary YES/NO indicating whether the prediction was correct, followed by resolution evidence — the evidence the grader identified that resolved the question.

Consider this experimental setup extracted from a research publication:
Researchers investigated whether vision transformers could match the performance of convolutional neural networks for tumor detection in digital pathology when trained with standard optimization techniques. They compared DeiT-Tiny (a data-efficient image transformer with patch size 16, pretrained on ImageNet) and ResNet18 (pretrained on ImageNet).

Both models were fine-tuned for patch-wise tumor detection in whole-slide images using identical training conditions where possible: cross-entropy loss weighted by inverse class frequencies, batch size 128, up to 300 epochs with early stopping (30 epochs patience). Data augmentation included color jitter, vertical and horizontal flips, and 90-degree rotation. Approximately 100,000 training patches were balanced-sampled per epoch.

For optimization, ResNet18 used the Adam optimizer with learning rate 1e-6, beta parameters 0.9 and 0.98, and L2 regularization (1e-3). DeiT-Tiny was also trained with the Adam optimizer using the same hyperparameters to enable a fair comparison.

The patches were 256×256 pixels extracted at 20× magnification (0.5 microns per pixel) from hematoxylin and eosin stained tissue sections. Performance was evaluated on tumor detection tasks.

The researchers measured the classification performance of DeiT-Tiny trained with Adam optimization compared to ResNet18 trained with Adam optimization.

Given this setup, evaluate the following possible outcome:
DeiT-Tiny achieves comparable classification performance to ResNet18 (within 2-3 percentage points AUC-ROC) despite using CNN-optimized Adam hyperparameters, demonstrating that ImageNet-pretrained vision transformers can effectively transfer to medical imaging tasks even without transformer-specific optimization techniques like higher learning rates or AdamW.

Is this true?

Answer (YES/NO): NO